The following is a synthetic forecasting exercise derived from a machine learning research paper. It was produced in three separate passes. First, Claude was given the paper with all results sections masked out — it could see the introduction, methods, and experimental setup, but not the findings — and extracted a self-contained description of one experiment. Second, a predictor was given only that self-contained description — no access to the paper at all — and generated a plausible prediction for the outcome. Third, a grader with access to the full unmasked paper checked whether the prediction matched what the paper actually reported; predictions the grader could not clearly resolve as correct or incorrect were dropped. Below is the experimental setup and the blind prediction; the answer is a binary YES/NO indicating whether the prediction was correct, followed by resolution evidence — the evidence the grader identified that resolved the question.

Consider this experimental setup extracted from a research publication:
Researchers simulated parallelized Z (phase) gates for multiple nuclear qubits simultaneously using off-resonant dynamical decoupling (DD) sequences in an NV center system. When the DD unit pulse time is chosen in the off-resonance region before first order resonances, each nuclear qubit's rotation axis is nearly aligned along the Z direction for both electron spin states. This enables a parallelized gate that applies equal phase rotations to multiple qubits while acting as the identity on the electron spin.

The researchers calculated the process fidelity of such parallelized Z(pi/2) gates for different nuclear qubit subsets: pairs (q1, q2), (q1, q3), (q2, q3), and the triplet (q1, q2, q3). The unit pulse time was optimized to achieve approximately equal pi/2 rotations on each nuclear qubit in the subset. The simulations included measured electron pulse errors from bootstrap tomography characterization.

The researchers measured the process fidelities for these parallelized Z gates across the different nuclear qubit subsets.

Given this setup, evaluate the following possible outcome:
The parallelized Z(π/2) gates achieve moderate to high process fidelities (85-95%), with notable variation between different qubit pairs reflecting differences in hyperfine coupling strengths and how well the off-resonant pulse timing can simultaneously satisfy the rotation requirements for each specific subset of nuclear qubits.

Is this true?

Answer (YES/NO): NO